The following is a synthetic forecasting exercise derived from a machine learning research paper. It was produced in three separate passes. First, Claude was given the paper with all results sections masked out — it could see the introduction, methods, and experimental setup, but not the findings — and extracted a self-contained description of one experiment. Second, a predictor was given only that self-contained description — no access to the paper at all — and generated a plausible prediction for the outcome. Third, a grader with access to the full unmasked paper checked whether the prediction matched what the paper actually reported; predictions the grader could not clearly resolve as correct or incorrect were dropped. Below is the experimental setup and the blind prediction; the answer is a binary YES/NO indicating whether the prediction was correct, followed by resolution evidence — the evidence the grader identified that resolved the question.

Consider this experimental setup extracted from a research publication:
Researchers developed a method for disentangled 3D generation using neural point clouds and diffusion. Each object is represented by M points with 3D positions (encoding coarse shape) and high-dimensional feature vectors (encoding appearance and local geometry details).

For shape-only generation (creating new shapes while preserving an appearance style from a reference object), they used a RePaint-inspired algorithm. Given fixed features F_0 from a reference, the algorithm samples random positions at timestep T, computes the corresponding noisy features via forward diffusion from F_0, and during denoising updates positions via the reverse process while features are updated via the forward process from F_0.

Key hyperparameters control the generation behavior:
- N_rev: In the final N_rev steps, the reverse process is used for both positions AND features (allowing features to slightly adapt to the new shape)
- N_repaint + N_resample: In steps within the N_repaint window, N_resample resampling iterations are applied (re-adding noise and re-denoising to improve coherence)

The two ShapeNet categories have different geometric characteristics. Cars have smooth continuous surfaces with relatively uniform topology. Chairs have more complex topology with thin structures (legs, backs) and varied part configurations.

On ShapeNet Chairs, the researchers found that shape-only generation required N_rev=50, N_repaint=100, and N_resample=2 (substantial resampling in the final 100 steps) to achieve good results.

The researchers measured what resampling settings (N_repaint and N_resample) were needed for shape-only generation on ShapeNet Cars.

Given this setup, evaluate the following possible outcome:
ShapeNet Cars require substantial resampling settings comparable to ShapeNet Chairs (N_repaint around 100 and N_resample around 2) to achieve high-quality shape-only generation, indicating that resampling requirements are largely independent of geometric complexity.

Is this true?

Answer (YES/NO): NO